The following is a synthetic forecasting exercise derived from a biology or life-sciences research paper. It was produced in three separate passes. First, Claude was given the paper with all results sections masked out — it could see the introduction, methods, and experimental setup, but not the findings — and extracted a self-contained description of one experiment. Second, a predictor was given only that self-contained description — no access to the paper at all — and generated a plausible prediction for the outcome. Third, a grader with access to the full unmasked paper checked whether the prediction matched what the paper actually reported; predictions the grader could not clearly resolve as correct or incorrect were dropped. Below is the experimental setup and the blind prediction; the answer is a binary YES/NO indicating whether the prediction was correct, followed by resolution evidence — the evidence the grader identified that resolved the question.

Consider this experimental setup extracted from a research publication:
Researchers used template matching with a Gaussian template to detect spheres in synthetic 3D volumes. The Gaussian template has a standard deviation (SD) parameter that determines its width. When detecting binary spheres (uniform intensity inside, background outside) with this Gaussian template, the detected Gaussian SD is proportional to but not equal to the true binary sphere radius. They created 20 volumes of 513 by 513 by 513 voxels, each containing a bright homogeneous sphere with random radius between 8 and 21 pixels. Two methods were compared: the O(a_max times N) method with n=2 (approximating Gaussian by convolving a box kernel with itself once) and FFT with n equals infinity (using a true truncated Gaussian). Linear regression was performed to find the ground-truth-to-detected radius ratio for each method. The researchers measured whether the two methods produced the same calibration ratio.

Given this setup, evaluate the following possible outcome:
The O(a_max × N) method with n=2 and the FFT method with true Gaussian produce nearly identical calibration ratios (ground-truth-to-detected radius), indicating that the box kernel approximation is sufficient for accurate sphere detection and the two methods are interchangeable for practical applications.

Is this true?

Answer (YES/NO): NO